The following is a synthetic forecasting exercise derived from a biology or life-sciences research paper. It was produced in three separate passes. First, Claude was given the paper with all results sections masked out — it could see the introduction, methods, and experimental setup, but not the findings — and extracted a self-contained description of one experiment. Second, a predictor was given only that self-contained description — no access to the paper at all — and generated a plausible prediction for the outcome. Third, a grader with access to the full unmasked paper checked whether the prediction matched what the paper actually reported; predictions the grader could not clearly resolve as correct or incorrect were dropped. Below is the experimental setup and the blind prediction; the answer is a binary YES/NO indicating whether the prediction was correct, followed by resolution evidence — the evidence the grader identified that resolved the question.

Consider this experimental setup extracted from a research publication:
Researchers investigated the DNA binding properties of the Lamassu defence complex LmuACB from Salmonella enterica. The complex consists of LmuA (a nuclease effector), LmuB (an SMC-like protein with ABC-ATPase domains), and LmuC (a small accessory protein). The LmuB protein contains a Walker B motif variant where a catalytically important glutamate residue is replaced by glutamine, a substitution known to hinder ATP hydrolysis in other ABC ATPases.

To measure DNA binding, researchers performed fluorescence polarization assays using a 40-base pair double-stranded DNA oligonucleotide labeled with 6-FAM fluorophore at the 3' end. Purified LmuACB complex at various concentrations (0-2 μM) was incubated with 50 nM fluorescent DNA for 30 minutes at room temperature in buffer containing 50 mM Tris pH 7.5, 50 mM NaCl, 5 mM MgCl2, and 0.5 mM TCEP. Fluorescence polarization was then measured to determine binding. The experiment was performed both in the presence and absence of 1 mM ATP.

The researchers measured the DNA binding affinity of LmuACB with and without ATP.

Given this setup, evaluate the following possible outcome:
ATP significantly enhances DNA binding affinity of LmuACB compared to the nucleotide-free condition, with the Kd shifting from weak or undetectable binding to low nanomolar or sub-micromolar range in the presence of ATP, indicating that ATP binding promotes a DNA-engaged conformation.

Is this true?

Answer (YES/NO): NO